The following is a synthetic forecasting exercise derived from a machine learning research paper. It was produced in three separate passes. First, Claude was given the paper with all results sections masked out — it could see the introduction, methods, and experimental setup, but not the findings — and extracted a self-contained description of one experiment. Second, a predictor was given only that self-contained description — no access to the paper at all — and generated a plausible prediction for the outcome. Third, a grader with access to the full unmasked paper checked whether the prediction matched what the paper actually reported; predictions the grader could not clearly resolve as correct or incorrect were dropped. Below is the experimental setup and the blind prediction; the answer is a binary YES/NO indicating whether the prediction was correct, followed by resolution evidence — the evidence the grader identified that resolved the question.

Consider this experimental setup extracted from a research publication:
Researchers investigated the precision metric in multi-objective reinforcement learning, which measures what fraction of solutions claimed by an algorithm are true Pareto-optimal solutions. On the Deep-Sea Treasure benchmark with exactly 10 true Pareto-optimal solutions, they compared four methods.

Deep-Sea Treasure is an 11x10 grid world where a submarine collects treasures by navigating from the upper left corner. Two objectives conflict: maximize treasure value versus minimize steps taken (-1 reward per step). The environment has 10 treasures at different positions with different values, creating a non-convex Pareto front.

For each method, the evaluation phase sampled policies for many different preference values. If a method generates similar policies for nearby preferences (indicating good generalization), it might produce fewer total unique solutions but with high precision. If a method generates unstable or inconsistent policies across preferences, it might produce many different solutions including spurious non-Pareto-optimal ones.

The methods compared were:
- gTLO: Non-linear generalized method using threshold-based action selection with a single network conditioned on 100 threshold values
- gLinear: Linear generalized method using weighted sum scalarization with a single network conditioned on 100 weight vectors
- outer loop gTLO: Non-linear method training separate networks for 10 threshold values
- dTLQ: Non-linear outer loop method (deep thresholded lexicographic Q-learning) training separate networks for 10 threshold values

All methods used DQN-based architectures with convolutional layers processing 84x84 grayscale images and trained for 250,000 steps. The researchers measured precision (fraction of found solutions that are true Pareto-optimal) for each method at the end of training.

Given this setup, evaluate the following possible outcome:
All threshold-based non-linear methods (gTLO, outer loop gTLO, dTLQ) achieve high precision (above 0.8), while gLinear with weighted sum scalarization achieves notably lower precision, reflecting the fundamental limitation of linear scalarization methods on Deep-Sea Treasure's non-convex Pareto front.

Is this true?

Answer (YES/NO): NO